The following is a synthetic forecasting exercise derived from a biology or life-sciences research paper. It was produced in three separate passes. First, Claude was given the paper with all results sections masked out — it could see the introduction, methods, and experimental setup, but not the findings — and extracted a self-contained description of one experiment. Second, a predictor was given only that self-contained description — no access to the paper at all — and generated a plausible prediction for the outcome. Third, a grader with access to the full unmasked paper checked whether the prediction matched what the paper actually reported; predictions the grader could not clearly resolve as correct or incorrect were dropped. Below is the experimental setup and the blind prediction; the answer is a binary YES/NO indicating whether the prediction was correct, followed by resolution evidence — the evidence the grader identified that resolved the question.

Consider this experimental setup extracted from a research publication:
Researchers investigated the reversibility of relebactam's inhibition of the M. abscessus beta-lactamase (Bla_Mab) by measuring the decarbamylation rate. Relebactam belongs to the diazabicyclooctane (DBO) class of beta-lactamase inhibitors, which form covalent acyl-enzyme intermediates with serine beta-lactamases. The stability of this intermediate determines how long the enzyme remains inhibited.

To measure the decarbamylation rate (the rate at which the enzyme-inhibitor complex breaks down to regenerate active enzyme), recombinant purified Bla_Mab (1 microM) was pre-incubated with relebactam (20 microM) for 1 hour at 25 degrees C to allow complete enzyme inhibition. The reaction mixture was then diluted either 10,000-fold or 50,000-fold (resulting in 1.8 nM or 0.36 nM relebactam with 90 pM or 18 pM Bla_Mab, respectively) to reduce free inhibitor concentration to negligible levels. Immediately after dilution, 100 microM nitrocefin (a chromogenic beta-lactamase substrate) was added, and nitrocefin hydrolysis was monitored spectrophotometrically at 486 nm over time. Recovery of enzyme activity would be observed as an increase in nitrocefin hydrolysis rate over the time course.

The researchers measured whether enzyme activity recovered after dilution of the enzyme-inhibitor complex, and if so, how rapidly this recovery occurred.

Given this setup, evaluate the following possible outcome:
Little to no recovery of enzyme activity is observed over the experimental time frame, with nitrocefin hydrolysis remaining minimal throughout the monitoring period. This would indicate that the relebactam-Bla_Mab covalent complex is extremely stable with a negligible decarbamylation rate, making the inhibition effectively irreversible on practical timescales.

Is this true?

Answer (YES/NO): NO